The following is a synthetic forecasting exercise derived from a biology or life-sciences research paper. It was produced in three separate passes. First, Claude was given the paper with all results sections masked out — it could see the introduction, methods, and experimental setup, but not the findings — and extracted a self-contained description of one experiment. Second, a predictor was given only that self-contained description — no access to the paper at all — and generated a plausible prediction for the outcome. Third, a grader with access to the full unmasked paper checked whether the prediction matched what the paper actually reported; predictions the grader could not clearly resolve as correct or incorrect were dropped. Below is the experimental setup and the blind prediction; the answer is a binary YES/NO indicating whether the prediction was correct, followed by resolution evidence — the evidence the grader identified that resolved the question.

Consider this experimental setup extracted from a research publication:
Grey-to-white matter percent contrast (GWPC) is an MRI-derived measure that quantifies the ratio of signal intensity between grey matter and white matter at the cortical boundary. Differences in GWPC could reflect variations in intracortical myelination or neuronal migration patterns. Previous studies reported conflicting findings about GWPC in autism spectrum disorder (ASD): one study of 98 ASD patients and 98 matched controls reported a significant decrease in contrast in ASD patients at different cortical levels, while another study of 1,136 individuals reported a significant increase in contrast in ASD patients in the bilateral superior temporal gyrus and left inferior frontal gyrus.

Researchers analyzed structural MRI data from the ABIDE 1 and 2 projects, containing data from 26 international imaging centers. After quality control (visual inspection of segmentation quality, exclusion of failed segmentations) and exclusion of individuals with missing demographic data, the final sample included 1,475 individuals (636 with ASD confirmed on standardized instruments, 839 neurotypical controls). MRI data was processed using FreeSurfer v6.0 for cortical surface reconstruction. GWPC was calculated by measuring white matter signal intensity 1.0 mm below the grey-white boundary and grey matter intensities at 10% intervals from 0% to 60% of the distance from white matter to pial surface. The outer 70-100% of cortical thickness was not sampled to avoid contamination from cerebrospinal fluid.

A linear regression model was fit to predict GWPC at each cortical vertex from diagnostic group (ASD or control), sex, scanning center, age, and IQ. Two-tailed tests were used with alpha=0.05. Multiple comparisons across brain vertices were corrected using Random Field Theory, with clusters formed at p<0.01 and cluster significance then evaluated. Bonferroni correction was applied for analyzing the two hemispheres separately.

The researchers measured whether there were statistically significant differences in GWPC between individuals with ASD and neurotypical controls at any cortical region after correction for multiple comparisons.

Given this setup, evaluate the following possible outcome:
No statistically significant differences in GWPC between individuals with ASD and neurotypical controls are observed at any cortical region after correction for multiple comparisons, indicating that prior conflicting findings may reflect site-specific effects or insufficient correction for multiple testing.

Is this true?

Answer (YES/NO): YES